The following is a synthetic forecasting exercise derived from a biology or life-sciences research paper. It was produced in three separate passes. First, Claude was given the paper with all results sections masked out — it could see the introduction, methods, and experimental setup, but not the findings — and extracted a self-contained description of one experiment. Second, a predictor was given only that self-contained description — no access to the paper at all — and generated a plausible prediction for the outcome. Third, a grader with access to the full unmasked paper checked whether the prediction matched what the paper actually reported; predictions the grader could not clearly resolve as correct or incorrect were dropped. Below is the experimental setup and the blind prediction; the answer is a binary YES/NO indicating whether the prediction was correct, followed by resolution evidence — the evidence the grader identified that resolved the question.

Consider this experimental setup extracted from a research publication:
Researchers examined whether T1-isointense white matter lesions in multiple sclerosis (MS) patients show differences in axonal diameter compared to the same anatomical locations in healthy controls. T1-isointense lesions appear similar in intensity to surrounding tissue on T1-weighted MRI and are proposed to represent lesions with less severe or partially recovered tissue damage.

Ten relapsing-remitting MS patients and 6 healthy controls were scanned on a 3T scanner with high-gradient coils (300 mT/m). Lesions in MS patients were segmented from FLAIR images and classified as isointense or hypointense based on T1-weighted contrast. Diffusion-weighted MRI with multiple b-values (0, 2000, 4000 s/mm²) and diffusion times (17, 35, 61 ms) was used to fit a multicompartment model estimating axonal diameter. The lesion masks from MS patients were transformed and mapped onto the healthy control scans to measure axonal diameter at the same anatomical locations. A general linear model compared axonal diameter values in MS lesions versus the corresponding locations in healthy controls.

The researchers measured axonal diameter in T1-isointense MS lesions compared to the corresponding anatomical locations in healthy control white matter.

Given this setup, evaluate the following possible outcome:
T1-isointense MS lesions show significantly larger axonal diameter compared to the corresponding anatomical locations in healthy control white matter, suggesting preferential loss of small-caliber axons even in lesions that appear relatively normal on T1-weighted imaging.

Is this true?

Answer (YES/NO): NO